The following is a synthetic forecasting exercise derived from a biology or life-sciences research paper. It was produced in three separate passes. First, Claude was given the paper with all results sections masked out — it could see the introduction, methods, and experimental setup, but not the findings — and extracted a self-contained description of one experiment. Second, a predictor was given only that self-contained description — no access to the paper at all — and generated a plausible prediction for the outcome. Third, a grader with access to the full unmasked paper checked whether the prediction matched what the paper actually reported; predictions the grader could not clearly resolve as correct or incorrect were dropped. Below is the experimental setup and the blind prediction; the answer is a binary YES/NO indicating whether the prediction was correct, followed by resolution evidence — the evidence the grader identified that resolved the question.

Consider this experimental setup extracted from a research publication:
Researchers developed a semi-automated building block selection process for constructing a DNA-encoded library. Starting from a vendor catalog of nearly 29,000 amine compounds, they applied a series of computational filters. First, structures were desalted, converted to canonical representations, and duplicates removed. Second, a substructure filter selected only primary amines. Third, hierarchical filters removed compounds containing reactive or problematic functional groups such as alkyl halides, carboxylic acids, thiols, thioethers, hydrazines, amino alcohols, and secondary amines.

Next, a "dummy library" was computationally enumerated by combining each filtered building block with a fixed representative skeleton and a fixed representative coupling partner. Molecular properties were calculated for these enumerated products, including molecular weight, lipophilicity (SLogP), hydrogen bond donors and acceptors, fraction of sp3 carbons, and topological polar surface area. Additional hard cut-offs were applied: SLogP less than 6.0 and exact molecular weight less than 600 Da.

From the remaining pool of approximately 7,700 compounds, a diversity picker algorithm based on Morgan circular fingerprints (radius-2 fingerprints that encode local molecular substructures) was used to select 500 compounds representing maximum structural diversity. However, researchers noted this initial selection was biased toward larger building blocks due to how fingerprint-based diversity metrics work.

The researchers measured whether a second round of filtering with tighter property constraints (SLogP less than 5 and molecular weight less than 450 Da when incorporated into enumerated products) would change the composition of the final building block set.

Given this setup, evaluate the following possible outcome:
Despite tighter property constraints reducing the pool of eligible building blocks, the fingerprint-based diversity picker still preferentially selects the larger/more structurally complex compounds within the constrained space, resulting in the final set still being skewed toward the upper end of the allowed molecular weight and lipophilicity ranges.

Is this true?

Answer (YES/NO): NO